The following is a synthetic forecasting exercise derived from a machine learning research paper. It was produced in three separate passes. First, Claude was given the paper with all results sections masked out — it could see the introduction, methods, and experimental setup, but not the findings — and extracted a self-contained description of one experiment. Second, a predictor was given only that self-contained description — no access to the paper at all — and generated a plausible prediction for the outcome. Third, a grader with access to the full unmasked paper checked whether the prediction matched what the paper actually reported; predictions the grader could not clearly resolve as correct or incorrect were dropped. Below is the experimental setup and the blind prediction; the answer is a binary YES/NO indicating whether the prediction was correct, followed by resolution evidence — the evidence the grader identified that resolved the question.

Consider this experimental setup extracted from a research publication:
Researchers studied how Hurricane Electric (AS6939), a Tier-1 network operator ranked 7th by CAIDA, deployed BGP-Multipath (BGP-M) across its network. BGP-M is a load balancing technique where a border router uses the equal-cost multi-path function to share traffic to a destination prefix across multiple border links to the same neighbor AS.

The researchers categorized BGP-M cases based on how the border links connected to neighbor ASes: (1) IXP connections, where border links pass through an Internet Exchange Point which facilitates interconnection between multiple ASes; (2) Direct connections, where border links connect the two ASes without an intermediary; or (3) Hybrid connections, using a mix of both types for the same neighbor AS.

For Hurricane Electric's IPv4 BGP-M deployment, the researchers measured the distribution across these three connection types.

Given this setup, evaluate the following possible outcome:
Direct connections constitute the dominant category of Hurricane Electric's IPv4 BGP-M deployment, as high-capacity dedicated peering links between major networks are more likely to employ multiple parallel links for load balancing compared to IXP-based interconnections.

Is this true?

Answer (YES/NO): NO